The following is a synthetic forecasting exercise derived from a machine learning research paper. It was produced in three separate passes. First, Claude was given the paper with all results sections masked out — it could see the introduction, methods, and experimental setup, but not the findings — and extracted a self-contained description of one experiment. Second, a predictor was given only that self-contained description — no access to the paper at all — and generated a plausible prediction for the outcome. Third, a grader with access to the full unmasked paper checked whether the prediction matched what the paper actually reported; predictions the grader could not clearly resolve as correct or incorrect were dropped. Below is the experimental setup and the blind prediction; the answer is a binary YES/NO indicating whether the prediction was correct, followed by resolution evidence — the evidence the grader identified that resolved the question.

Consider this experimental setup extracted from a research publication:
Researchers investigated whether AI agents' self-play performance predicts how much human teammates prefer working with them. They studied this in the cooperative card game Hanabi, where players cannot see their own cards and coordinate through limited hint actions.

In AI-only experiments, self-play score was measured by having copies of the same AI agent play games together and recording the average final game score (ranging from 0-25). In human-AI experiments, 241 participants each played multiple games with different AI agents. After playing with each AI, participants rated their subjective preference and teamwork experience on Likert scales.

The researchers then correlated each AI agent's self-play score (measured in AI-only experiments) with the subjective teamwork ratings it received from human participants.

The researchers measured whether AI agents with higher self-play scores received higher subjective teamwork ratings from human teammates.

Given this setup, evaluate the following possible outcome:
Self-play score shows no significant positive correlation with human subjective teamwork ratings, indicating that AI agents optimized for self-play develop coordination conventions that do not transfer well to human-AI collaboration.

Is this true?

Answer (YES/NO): NO